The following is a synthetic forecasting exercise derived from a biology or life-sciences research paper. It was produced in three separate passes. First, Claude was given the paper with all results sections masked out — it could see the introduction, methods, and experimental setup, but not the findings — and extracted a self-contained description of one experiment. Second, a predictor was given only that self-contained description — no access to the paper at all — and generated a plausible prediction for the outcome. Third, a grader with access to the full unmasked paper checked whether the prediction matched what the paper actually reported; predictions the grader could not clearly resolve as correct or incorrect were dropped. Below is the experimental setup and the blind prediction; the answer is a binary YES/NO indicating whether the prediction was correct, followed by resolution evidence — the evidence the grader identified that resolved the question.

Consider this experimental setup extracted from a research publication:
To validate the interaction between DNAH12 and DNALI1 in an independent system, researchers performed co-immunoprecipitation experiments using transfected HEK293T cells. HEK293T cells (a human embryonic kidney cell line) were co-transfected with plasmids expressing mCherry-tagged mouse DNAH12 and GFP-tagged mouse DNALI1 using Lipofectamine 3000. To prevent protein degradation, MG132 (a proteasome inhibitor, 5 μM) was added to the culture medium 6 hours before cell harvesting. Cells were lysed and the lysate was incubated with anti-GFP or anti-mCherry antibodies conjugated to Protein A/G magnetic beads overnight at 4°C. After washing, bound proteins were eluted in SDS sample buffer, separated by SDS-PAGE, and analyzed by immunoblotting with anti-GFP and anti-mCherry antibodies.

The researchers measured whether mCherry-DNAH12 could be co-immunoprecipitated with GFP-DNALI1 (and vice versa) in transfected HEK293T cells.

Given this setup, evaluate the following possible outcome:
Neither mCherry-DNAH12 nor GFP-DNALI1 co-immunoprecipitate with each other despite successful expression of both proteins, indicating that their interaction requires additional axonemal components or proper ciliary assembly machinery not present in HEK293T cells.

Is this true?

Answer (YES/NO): NO